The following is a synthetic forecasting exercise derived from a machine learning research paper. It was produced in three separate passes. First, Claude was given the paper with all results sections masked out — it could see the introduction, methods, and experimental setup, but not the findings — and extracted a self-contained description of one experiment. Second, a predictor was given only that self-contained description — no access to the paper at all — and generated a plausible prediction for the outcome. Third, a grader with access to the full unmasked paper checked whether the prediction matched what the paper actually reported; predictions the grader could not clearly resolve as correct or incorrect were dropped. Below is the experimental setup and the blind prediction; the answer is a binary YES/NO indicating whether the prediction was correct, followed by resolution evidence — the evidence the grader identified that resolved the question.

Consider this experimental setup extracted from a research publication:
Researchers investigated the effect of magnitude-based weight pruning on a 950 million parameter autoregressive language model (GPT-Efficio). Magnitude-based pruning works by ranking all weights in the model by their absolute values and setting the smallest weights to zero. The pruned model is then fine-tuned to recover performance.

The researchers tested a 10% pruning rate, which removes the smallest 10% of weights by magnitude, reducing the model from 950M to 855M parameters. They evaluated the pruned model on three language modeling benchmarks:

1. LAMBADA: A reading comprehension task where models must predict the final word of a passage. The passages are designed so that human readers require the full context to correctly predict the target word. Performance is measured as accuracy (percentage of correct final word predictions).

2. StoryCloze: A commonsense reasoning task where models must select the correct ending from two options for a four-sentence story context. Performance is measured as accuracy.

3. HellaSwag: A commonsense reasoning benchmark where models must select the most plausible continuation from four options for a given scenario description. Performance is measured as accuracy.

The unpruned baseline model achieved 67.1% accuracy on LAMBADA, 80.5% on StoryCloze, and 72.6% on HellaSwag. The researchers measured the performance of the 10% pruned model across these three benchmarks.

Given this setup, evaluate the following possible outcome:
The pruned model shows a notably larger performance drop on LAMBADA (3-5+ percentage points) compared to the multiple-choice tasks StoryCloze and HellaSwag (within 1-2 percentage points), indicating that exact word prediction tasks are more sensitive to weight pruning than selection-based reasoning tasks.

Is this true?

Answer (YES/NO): NO